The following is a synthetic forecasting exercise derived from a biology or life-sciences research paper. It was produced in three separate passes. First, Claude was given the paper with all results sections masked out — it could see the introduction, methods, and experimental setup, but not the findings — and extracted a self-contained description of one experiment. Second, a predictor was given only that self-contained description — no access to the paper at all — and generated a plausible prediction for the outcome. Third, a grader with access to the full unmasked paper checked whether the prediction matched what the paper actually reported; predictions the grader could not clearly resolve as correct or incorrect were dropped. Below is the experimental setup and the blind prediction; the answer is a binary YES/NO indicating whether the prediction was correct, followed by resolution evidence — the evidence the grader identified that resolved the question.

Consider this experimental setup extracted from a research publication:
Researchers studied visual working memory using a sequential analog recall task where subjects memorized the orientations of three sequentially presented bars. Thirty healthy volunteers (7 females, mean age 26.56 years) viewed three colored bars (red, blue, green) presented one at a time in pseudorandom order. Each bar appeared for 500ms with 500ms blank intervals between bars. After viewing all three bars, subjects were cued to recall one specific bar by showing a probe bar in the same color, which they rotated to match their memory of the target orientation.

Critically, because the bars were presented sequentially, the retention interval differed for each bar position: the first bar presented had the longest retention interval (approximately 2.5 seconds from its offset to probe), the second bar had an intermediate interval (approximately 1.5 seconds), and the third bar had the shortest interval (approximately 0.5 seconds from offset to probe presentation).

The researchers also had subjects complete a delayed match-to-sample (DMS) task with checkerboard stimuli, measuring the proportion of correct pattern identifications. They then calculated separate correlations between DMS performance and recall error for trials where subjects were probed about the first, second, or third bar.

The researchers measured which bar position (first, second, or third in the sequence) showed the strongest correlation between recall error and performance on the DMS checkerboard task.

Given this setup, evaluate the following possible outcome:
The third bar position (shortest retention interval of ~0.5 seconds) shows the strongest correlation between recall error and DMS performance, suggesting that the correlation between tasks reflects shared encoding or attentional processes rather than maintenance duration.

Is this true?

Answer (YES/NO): YES